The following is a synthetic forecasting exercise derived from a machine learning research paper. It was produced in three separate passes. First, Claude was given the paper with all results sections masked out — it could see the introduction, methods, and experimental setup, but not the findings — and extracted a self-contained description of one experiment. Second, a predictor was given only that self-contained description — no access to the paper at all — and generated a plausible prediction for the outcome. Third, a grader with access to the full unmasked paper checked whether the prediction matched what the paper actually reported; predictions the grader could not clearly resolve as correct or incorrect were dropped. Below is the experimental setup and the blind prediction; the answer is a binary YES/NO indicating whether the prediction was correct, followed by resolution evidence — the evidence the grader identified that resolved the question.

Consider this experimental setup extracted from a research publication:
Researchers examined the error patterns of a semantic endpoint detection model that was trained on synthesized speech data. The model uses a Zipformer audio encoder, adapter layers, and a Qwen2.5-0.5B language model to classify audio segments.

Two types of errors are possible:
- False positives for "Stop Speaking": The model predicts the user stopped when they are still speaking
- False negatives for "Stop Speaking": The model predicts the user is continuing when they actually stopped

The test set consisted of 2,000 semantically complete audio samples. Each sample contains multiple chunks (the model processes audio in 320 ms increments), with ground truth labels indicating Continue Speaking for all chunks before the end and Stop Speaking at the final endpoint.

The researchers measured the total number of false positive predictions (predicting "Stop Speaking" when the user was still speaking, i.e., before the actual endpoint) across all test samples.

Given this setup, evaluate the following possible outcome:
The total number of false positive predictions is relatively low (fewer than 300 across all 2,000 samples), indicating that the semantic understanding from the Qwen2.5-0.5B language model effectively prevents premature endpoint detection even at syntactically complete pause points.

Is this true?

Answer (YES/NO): YES